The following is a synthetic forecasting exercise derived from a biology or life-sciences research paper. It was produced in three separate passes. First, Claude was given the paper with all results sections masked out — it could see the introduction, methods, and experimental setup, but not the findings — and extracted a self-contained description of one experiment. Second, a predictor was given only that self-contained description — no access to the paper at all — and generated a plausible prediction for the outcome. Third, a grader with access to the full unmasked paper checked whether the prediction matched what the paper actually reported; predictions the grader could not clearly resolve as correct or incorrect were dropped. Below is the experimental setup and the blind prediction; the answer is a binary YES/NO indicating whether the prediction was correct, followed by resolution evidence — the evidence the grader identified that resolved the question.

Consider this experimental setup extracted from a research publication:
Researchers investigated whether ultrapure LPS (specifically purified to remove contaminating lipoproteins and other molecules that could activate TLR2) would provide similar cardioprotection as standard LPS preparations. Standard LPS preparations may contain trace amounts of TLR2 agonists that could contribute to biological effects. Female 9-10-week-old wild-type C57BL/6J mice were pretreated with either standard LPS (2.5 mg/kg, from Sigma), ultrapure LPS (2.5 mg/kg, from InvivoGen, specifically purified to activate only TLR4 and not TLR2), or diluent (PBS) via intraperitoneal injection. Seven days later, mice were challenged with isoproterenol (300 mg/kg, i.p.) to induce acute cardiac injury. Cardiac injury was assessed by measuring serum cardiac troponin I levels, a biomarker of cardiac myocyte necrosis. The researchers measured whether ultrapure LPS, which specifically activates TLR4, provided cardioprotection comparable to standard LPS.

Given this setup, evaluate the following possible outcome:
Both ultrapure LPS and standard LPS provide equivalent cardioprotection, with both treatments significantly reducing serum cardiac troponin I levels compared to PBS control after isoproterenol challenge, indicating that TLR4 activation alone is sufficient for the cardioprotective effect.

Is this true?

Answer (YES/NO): YES